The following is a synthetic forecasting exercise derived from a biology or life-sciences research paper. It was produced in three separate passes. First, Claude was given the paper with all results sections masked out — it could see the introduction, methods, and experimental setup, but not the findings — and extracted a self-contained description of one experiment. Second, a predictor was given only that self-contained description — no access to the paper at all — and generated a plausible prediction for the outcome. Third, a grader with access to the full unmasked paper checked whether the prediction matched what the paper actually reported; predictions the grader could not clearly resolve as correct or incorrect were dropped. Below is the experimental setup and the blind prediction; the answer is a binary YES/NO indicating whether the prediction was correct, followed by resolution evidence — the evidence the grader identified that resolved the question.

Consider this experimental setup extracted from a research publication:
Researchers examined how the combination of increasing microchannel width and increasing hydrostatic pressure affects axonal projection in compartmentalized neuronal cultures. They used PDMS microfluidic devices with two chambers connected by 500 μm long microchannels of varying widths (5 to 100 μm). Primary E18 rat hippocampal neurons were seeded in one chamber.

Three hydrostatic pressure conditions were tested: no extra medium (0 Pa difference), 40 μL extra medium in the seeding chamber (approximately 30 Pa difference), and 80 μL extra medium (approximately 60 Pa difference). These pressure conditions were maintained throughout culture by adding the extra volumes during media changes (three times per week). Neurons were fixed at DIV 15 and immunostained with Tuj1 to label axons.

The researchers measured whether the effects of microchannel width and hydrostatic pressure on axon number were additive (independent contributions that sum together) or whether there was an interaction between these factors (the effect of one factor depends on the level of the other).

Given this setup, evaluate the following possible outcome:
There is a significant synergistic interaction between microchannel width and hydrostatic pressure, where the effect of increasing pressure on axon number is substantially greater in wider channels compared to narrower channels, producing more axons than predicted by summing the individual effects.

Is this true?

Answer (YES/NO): NO